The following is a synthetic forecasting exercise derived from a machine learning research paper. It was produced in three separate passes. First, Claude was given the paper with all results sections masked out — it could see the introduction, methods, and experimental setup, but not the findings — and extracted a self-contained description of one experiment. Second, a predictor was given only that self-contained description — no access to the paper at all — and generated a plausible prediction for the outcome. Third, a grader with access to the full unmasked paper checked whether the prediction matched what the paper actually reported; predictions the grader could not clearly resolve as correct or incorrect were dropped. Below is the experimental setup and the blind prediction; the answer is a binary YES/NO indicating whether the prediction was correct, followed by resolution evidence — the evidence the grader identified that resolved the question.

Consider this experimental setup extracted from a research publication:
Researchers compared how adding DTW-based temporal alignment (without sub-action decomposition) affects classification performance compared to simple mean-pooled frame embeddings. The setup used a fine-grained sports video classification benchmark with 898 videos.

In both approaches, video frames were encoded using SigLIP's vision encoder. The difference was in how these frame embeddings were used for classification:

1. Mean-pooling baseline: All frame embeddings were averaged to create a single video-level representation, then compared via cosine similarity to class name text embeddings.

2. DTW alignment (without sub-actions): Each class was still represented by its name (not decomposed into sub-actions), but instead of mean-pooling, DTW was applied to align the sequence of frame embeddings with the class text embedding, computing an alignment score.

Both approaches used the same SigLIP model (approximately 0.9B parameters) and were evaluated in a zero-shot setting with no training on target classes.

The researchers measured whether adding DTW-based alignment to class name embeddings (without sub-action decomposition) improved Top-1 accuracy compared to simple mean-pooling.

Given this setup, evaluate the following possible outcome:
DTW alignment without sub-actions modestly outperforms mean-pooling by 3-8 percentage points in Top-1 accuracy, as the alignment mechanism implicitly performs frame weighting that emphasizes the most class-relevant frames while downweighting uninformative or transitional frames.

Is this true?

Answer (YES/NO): NO